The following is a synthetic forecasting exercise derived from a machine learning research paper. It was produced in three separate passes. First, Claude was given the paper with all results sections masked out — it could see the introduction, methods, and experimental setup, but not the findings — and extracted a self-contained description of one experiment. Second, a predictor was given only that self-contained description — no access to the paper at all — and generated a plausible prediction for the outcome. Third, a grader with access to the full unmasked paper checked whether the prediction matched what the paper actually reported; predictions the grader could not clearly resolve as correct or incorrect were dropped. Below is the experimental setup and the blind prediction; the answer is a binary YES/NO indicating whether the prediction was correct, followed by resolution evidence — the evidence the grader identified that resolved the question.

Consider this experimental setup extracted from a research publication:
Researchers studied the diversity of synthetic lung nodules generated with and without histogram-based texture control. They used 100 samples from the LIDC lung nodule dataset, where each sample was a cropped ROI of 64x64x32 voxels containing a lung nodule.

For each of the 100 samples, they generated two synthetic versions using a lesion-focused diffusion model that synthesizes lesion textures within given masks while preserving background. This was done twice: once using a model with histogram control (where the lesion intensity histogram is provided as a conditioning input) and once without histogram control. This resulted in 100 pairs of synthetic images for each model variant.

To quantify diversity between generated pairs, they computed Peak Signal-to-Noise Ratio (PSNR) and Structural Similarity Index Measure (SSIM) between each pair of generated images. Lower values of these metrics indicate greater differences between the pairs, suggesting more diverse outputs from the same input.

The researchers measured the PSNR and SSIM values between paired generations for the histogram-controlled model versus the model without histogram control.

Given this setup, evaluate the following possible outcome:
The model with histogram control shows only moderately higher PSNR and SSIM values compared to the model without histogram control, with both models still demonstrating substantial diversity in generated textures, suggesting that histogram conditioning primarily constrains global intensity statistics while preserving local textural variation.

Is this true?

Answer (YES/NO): NO